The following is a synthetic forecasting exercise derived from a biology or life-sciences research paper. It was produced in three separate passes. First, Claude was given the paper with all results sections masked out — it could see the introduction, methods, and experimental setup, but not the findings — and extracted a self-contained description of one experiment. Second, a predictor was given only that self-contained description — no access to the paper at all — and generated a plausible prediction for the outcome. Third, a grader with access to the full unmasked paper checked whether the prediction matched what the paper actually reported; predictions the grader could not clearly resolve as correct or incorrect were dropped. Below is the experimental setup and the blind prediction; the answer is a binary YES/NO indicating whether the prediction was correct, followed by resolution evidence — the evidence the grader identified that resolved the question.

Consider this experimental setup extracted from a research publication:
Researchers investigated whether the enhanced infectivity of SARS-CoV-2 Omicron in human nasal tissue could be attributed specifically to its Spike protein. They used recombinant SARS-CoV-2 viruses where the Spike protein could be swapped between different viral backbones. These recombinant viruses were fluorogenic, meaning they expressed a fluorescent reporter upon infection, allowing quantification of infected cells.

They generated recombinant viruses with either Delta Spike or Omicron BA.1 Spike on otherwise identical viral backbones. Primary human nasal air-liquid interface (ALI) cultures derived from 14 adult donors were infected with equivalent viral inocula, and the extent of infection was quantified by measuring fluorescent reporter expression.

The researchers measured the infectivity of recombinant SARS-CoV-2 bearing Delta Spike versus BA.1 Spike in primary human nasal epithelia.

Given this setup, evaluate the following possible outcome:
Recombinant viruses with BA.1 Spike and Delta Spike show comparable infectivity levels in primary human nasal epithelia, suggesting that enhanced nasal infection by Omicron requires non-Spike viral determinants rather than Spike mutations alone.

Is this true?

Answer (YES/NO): NO